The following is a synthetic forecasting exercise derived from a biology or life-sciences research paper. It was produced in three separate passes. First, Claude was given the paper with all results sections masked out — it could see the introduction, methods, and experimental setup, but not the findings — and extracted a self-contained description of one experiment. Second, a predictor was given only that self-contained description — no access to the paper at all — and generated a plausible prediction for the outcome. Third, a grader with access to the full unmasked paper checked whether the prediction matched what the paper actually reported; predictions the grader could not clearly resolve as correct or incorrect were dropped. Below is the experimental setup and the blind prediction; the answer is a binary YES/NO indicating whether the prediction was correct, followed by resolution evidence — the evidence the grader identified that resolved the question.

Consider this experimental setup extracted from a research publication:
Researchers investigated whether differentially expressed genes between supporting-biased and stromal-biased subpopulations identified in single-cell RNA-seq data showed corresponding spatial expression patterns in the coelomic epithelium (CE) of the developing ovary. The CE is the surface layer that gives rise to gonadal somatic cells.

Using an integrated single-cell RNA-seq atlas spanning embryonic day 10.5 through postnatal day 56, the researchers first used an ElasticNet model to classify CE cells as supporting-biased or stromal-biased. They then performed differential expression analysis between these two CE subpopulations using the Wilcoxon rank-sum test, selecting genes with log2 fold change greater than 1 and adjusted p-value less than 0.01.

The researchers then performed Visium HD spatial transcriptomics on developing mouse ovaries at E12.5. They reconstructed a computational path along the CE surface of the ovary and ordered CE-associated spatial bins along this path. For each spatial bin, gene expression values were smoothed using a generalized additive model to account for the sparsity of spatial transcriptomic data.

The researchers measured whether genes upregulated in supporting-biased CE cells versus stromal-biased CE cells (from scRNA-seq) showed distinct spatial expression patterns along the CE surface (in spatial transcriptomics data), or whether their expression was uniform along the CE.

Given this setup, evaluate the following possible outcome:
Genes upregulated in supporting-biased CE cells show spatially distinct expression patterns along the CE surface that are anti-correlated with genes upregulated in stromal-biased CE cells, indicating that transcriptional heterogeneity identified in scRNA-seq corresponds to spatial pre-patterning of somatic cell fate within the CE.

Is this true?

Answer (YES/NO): YES